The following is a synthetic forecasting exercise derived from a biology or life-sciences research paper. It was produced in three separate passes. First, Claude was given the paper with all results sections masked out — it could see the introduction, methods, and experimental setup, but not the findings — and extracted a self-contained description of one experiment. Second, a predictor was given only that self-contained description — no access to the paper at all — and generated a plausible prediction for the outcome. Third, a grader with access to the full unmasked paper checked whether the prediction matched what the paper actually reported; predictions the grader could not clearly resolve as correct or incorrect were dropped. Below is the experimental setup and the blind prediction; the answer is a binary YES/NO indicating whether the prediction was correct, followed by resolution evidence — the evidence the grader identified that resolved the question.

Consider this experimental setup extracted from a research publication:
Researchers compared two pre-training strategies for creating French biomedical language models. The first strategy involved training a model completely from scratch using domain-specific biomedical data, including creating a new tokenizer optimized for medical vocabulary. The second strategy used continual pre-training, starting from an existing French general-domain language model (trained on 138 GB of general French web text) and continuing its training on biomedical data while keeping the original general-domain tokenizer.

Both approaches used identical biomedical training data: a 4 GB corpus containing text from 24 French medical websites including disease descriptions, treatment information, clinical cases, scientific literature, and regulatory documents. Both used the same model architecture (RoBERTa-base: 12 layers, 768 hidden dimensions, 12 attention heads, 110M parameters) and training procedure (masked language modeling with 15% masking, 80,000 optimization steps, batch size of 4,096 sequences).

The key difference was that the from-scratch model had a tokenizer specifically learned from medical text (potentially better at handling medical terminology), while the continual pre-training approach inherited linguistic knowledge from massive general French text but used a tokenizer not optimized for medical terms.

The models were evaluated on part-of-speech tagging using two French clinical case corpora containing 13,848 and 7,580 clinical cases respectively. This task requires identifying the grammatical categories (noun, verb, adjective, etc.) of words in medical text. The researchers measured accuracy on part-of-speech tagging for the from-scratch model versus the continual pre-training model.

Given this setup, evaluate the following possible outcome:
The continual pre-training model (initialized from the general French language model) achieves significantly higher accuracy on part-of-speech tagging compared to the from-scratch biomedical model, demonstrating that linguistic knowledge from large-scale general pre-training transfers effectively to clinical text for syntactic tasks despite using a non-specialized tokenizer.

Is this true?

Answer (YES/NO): NO